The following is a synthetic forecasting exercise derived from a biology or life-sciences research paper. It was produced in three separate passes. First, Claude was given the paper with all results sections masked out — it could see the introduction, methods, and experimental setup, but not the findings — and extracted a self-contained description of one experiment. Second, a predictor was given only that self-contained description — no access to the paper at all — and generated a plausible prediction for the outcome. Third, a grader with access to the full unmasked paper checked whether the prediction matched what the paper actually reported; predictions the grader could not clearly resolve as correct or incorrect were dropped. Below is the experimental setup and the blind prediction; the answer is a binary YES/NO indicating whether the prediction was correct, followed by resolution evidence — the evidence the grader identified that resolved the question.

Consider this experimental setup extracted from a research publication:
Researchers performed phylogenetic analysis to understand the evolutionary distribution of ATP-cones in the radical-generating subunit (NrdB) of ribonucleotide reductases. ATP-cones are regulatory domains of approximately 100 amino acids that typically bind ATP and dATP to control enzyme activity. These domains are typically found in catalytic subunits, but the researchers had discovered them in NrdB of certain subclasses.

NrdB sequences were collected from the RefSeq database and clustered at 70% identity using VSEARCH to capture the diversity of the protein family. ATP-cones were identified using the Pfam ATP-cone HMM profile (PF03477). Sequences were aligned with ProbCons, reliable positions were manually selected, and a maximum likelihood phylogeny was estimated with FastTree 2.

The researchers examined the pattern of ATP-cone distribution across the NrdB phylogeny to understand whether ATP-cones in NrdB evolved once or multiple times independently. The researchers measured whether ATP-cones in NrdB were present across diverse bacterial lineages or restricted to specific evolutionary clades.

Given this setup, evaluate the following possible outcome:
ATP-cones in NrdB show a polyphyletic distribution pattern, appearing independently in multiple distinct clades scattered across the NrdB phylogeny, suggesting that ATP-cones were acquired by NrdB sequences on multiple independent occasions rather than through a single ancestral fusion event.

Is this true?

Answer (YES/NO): NO